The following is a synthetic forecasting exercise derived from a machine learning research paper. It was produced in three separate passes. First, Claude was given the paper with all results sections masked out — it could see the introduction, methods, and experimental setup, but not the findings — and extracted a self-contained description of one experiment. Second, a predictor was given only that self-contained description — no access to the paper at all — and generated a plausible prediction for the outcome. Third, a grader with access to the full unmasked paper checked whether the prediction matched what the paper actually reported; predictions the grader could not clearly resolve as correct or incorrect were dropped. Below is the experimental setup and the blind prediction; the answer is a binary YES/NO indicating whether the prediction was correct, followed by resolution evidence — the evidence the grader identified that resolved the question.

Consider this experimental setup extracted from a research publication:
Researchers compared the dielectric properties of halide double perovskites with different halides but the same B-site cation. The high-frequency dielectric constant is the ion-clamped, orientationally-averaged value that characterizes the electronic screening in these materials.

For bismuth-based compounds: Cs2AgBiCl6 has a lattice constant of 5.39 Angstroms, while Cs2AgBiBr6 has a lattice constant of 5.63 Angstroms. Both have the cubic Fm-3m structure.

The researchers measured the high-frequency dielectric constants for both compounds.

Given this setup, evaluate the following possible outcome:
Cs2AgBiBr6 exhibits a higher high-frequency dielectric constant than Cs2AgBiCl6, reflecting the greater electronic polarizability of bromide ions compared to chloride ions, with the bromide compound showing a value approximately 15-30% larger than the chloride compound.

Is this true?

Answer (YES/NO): YES